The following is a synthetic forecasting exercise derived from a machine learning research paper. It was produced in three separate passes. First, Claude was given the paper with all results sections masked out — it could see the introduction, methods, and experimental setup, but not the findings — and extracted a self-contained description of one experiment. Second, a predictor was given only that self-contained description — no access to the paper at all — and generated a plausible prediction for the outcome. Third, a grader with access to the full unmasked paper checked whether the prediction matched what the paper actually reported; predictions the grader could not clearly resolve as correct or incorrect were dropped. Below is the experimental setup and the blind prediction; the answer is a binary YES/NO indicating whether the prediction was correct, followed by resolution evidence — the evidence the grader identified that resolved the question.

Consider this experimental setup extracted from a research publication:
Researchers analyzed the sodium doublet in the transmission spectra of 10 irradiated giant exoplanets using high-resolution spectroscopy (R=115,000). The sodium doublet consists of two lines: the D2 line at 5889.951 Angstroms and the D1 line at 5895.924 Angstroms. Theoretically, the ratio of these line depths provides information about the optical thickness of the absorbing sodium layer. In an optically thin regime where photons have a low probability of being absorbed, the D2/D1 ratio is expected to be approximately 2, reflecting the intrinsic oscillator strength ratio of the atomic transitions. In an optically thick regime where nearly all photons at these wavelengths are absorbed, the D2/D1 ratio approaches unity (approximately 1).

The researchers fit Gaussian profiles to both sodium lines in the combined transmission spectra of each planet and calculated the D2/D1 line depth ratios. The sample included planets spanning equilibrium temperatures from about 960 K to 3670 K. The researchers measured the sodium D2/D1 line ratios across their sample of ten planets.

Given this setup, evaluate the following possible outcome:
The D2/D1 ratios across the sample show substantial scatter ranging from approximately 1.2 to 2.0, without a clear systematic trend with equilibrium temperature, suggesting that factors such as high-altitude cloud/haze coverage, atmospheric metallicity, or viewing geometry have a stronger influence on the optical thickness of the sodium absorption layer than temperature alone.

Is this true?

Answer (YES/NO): NO